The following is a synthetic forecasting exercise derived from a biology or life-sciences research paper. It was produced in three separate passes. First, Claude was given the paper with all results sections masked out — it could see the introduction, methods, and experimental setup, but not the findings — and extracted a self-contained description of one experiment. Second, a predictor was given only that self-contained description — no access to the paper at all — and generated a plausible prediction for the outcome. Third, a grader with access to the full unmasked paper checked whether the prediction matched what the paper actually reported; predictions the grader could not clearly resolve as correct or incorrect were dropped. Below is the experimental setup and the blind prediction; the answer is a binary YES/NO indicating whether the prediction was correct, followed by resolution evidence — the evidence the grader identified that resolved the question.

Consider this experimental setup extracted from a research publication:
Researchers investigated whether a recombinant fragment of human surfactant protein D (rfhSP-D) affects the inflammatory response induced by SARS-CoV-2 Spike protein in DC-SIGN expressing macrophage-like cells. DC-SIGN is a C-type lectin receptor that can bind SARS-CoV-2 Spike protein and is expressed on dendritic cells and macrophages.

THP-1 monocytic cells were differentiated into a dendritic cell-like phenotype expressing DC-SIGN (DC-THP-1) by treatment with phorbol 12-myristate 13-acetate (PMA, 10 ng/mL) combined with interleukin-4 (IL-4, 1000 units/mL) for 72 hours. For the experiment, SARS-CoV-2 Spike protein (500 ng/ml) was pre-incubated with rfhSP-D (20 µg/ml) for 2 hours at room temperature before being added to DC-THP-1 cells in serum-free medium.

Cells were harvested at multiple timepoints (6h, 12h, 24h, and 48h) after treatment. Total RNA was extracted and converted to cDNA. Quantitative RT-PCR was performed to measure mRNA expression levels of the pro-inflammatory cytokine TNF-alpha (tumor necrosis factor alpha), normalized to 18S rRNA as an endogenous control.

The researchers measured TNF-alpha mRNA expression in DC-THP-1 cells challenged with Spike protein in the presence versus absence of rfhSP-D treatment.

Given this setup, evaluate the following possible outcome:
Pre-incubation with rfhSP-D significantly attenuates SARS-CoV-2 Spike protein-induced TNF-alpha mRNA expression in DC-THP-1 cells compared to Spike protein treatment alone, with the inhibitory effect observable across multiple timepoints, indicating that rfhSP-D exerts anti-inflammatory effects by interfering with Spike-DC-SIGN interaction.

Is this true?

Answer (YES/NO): YES